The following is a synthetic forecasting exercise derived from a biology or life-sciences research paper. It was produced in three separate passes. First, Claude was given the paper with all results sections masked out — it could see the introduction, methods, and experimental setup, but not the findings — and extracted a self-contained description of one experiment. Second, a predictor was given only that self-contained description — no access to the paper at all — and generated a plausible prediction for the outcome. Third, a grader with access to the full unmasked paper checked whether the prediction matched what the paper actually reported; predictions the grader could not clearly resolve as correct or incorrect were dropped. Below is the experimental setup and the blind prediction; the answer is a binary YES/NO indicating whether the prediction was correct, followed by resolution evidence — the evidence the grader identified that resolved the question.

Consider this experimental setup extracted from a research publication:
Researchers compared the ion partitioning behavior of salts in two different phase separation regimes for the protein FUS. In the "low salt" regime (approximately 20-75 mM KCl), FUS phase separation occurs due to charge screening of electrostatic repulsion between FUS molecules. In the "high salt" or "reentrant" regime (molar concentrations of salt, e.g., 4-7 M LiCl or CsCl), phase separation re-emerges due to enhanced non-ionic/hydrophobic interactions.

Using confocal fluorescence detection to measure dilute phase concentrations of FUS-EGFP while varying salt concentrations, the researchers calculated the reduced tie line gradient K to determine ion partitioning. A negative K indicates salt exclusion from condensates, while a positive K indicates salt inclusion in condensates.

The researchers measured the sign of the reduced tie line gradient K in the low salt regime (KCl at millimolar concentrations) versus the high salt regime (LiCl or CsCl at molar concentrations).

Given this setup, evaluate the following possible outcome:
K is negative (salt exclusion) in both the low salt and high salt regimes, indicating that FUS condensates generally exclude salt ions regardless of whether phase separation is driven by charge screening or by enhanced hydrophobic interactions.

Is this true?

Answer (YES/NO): NO